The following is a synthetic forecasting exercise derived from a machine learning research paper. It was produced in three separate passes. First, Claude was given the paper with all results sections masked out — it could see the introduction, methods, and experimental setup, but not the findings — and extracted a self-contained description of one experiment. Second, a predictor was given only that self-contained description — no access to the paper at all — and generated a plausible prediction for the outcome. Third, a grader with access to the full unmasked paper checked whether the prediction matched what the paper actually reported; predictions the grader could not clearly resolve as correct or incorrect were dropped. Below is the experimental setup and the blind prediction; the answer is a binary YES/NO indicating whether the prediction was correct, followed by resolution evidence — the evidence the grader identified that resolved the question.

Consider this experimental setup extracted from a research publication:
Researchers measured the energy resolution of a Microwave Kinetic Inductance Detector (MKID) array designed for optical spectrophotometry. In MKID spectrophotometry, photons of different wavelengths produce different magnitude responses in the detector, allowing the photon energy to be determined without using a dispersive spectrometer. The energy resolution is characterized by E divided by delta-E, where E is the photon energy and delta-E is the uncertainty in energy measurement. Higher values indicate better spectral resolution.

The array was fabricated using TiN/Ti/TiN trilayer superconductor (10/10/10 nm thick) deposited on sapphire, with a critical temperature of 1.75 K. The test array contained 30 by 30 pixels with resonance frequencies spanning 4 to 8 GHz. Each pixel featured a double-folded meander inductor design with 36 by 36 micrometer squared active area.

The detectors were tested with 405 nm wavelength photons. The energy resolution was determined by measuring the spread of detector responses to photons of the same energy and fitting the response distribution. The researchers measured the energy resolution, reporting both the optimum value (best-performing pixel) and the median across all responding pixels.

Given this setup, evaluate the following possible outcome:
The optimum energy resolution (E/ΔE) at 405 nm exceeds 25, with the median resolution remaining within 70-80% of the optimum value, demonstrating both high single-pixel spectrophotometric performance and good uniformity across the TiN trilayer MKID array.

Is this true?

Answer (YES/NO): NO